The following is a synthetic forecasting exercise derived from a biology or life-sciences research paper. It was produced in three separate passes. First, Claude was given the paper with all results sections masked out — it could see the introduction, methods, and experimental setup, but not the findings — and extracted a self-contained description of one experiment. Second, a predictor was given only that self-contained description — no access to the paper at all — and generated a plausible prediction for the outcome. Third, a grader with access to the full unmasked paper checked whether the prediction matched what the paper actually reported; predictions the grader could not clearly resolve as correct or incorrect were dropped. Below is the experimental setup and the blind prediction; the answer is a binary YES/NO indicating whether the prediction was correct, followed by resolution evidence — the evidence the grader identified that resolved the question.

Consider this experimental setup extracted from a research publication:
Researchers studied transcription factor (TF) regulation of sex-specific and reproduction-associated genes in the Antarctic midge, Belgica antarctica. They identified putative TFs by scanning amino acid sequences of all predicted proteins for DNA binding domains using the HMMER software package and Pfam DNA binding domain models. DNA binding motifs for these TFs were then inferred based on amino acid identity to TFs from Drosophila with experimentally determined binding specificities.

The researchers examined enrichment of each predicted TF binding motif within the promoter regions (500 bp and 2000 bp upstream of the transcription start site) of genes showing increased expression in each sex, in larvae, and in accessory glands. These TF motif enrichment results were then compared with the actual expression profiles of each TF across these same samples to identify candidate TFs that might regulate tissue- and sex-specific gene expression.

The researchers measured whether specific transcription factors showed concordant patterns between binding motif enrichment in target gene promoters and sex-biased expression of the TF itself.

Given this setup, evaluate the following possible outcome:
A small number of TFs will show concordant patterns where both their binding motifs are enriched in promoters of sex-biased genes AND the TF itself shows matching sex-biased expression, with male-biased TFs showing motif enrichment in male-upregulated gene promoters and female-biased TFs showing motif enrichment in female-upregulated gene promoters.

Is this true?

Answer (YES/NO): YES